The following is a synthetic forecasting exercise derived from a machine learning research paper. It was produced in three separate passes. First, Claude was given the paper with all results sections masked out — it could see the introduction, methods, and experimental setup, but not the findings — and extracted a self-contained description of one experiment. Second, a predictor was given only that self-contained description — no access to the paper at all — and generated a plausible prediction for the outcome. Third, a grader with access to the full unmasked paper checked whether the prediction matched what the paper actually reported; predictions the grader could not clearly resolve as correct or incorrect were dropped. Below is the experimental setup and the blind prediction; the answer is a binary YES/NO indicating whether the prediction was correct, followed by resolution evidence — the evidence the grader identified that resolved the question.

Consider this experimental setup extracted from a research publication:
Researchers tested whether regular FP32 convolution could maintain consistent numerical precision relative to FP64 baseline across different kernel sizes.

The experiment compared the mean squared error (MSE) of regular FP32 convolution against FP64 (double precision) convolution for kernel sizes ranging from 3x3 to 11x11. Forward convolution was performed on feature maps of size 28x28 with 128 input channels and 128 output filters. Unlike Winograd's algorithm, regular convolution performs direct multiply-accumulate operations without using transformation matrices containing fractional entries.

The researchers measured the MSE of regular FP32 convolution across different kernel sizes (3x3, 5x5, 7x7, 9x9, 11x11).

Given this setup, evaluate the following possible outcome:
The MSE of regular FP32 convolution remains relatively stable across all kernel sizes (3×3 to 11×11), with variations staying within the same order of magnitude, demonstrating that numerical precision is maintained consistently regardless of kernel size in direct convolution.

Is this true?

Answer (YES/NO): NO